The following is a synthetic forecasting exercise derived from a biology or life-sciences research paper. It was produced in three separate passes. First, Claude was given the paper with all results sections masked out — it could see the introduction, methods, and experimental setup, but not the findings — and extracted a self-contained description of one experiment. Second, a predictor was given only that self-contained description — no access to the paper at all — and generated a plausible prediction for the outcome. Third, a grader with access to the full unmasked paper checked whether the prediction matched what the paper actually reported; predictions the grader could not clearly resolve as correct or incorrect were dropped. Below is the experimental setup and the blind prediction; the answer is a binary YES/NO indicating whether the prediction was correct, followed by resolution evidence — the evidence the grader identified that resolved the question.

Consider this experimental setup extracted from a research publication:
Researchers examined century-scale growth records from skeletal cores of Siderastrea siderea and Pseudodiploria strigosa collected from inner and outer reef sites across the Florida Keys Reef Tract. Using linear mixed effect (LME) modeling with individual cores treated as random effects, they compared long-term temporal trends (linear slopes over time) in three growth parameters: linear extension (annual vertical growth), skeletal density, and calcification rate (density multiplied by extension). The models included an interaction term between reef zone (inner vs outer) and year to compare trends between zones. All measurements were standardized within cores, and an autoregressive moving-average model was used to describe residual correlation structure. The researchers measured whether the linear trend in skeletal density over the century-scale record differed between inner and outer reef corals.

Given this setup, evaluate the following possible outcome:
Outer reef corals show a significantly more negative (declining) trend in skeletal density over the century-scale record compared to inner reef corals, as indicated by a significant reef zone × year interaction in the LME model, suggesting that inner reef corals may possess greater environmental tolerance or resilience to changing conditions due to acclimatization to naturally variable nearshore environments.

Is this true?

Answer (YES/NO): NO